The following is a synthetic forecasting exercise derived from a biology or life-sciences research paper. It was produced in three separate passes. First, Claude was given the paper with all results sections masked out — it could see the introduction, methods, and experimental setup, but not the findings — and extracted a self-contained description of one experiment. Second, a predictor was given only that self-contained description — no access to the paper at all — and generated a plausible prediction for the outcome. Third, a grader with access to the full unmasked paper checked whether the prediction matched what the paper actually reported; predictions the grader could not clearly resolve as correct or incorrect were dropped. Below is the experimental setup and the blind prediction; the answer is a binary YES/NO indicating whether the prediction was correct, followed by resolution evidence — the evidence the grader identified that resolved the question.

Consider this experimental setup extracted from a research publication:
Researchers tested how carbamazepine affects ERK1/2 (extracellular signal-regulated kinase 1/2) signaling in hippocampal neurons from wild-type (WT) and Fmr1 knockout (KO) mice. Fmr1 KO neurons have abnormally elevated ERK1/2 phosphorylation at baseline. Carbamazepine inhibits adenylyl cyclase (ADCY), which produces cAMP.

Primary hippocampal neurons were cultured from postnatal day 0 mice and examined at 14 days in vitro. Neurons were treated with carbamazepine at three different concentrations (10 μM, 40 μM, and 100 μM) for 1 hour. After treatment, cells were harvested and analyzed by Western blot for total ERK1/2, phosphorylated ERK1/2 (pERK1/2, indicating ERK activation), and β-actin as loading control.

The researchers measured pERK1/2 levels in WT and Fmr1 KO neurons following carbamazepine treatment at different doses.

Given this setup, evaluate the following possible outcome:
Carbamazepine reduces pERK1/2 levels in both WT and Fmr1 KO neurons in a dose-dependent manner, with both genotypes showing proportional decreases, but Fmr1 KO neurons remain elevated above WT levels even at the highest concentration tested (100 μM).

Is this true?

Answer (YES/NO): NO